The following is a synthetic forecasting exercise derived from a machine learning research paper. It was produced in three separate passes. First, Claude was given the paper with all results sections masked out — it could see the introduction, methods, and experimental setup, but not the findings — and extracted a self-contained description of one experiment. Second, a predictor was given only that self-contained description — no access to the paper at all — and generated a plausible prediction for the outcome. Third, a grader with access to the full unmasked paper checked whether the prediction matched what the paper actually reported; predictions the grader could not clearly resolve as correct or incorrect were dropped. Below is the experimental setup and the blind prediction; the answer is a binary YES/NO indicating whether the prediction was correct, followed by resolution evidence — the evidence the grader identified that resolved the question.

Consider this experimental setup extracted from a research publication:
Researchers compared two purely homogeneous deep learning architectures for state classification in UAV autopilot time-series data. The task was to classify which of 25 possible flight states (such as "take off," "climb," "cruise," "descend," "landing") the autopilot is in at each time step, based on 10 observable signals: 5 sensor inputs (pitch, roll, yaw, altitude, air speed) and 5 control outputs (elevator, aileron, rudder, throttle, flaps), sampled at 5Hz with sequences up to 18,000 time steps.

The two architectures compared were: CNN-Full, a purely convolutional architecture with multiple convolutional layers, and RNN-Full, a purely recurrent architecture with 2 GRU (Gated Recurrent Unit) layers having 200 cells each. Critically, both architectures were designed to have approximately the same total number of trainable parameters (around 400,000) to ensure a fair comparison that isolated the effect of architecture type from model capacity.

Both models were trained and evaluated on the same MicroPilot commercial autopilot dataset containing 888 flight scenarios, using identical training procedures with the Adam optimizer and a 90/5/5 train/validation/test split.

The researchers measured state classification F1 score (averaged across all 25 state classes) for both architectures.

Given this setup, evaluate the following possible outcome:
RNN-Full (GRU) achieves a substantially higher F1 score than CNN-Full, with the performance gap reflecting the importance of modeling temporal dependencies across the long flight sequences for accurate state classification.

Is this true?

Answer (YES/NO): NO